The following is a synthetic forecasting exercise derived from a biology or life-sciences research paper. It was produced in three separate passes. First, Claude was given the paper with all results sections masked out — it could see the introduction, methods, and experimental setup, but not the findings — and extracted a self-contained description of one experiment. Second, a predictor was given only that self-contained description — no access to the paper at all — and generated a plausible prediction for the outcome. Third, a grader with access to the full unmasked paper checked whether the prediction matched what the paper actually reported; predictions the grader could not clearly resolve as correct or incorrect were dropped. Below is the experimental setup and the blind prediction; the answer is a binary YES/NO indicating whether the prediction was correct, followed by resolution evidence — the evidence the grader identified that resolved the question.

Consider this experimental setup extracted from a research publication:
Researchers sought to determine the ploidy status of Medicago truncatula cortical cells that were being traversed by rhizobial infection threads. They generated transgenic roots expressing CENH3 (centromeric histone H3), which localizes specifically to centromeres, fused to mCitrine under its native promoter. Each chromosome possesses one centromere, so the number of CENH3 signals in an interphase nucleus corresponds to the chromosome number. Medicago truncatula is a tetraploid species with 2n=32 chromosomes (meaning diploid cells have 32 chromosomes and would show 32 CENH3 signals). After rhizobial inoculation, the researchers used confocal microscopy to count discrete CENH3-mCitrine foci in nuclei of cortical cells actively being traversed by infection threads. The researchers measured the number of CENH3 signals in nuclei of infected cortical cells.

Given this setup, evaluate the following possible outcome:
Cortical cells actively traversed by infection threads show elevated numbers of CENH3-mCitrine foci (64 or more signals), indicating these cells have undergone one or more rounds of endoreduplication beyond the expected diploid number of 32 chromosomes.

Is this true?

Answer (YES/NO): NO